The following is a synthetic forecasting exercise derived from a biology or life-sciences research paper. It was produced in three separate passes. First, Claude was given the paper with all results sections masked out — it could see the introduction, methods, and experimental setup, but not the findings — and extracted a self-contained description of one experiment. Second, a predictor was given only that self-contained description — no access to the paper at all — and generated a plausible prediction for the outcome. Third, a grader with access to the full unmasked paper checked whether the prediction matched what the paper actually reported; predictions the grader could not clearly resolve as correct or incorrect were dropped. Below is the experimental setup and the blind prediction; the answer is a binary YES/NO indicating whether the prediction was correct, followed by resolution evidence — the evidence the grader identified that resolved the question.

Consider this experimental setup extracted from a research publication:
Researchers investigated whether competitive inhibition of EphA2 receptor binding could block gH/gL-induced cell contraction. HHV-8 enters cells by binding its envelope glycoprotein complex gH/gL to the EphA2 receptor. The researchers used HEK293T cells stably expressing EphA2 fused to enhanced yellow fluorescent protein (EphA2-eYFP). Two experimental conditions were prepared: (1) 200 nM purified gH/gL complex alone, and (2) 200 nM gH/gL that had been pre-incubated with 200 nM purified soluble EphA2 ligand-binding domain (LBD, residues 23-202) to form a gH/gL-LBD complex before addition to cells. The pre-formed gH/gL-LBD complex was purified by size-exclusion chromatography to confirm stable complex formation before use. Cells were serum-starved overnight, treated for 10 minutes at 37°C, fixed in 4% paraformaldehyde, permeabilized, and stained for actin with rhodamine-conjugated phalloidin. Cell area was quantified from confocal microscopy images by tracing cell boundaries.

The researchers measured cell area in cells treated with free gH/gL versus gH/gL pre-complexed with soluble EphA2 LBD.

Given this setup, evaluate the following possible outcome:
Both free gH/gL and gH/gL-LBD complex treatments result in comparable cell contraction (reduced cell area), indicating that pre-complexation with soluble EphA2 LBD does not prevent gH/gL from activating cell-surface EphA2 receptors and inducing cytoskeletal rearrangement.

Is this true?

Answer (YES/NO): NO